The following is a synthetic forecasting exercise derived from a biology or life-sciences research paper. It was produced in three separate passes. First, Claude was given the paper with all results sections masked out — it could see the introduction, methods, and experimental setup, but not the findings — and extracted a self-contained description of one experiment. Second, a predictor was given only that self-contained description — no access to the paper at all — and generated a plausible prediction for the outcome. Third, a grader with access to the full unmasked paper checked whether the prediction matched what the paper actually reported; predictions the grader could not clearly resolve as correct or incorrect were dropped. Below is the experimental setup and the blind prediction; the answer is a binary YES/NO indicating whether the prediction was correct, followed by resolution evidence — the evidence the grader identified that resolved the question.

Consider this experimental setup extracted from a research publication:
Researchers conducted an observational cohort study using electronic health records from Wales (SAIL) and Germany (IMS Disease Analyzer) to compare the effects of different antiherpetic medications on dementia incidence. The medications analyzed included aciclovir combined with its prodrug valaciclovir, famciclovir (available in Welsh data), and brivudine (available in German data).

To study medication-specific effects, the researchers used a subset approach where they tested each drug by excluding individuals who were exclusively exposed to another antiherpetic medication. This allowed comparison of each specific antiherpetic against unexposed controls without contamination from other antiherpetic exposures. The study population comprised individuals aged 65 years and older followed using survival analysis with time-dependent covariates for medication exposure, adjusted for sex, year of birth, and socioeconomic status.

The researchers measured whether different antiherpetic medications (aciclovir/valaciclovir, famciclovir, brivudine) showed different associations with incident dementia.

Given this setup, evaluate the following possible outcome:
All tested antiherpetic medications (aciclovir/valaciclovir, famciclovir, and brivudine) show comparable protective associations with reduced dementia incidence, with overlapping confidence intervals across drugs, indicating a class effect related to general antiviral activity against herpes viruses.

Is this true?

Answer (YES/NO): NO